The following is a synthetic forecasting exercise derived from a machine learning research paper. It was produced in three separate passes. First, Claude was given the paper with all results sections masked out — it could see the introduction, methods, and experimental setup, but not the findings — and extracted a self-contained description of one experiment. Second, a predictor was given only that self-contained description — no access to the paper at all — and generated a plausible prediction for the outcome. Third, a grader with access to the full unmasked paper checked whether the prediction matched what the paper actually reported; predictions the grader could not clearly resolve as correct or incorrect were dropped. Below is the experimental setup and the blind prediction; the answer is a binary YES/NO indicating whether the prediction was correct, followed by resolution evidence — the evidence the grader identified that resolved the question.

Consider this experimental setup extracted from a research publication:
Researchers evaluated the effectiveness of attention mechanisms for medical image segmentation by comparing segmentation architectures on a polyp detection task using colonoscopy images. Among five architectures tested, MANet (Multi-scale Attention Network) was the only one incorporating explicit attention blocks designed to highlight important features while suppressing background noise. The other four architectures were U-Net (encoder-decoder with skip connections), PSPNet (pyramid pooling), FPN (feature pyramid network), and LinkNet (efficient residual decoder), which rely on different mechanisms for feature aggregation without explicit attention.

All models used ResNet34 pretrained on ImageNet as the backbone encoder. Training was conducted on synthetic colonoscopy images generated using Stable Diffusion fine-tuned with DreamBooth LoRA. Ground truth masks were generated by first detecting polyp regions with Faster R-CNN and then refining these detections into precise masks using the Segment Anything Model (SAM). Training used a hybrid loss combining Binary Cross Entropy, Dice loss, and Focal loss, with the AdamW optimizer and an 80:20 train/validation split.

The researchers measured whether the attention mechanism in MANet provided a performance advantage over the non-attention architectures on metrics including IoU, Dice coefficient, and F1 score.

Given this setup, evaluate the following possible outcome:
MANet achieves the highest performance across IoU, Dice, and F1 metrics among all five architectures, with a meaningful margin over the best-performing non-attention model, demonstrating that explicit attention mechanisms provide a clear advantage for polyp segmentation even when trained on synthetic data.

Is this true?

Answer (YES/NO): NO